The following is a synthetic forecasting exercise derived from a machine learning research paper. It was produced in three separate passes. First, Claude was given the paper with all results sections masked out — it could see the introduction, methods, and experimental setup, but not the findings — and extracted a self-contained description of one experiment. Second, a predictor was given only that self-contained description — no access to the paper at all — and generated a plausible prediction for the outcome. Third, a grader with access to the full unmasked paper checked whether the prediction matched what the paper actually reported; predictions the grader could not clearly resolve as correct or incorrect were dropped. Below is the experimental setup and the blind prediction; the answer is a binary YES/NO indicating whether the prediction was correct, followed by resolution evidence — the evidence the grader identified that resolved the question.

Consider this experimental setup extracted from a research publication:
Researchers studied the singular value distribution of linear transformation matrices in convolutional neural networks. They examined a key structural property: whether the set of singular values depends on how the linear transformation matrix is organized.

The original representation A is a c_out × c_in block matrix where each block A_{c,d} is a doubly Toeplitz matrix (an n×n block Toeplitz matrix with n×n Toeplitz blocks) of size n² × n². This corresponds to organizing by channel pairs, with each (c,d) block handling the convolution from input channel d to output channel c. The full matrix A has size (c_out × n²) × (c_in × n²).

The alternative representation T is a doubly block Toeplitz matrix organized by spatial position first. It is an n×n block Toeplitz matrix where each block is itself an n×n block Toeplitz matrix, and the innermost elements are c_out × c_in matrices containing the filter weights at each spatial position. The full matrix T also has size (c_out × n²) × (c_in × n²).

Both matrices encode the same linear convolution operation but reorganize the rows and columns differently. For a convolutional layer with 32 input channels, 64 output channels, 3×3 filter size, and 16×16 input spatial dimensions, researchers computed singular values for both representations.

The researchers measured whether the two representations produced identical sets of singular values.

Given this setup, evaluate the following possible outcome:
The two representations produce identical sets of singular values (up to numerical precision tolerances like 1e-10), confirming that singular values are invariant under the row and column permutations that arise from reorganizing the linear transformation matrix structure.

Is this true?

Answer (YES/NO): YES